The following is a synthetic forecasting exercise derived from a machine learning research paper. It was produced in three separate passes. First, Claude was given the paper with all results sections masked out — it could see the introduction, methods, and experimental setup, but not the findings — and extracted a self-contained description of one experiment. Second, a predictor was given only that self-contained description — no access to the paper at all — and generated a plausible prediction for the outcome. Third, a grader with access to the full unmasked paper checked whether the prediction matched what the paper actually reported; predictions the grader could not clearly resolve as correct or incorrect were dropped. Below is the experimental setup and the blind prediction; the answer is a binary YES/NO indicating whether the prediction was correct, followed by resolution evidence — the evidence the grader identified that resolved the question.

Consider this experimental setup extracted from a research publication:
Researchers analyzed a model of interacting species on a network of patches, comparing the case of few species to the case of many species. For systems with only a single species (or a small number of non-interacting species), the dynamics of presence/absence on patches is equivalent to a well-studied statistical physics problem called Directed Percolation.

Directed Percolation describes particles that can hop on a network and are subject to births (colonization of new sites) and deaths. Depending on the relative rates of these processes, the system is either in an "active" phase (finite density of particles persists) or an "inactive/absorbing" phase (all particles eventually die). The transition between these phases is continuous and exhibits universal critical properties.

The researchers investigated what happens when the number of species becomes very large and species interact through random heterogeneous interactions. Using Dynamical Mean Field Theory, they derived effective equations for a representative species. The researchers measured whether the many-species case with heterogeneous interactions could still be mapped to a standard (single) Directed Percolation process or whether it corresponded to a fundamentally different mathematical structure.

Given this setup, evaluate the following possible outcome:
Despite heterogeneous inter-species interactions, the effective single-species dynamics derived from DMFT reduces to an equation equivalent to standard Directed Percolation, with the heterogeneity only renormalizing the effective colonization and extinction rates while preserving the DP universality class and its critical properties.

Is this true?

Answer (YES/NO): NO